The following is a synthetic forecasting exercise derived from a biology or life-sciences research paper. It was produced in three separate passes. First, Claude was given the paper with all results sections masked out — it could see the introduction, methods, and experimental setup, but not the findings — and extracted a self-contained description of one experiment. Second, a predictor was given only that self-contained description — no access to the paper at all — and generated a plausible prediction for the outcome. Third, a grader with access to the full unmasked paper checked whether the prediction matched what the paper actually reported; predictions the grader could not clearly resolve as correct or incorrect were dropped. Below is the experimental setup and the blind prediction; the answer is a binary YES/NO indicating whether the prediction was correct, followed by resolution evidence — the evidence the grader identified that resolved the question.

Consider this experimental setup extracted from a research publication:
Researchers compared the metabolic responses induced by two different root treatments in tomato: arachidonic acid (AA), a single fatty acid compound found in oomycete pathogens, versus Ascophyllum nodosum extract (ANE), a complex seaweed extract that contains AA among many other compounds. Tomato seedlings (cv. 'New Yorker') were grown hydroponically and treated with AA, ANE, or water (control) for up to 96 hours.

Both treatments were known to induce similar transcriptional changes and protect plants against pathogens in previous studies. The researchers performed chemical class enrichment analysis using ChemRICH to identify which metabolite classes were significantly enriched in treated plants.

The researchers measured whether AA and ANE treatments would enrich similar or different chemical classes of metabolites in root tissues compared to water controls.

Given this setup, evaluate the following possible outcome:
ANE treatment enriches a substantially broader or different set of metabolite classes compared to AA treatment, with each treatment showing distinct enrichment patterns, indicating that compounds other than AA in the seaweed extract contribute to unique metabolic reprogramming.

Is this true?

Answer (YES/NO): NO